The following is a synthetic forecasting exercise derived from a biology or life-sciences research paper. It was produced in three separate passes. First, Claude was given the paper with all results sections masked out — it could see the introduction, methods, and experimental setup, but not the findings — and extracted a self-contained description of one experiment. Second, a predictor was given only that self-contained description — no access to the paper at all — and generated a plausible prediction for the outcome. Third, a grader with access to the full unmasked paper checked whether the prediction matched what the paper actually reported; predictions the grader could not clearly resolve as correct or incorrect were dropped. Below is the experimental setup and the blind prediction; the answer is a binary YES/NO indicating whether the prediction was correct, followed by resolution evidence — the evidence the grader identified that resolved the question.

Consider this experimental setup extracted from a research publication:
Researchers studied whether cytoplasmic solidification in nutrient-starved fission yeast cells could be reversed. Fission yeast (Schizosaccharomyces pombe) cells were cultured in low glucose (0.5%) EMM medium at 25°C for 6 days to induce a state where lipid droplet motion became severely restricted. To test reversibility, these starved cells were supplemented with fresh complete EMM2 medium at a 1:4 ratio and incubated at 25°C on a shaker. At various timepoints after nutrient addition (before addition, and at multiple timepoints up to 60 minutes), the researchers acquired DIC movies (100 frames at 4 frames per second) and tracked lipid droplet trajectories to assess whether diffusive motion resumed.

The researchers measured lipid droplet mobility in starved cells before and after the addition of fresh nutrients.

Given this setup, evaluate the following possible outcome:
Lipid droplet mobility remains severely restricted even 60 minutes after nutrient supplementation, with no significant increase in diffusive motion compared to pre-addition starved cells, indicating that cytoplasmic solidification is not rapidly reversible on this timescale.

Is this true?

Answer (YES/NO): NO